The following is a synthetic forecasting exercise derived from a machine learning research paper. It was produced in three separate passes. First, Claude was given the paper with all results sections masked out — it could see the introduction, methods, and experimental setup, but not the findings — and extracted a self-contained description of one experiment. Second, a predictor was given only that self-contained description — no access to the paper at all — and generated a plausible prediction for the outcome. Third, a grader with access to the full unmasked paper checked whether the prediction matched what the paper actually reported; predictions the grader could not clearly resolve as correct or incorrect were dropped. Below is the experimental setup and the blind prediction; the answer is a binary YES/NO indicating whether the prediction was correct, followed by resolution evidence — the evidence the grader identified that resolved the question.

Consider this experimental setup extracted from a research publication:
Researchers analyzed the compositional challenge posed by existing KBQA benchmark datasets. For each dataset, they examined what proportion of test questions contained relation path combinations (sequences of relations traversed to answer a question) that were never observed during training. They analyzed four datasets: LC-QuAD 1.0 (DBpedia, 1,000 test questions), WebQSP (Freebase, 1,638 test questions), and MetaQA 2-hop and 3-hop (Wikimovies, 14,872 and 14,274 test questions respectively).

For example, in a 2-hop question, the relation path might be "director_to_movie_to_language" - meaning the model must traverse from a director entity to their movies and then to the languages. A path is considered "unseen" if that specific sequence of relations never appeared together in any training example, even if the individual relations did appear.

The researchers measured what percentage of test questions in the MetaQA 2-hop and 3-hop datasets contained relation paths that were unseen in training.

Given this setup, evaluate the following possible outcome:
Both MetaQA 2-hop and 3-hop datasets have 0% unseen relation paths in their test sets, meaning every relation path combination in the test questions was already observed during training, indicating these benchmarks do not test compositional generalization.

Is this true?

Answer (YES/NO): YES